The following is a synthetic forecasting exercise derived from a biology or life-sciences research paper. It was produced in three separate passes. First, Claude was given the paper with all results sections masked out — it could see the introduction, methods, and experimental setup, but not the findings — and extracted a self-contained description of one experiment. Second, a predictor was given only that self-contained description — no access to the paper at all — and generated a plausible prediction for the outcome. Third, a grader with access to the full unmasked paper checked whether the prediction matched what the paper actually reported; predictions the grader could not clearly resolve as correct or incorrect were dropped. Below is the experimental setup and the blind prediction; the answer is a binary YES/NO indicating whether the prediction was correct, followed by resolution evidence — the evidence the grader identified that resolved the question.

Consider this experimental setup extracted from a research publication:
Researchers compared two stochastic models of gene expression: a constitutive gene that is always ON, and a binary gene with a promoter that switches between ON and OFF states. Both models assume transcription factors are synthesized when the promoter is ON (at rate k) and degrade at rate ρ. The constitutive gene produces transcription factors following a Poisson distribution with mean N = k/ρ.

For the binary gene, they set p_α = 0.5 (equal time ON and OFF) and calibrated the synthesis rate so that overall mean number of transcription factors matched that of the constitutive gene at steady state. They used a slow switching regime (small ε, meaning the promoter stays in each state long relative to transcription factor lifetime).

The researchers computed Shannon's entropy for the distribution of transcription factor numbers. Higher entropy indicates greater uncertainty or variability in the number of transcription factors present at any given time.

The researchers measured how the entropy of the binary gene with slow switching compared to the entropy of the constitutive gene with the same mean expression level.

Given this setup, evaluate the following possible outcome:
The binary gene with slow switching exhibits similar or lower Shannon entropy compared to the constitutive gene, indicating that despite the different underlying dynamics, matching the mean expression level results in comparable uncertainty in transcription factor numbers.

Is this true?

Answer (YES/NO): YES